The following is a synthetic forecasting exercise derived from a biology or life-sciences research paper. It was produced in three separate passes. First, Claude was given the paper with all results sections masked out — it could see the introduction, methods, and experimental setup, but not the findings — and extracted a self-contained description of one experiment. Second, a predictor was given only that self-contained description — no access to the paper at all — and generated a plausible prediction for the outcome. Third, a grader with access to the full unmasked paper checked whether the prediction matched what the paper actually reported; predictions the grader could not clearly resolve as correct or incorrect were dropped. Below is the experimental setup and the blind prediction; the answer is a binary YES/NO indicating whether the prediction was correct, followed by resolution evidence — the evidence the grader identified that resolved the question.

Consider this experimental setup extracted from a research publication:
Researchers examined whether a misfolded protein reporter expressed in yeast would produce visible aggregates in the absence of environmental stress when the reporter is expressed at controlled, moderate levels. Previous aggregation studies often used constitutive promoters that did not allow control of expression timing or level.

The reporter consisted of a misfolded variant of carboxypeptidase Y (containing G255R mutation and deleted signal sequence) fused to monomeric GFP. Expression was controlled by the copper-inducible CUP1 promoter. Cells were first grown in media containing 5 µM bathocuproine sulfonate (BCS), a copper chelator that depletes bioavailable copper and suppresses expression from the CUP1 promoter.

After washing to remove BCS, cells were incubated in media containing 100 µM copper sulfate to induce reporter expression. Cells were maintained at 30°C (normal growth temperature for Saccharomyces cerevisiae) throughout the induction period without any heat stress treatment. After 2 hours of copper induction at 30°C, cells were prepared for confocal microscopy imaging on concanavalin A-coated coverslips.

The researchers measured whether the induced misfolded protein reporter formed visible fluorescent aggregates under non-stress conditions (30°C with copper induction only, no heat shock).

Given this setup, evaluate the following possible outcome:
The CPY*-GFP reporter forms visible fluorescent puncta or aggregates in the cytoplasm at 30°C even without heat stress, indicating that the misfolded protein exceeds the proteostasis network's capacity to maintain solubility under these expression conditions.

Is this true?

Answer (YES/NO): YES